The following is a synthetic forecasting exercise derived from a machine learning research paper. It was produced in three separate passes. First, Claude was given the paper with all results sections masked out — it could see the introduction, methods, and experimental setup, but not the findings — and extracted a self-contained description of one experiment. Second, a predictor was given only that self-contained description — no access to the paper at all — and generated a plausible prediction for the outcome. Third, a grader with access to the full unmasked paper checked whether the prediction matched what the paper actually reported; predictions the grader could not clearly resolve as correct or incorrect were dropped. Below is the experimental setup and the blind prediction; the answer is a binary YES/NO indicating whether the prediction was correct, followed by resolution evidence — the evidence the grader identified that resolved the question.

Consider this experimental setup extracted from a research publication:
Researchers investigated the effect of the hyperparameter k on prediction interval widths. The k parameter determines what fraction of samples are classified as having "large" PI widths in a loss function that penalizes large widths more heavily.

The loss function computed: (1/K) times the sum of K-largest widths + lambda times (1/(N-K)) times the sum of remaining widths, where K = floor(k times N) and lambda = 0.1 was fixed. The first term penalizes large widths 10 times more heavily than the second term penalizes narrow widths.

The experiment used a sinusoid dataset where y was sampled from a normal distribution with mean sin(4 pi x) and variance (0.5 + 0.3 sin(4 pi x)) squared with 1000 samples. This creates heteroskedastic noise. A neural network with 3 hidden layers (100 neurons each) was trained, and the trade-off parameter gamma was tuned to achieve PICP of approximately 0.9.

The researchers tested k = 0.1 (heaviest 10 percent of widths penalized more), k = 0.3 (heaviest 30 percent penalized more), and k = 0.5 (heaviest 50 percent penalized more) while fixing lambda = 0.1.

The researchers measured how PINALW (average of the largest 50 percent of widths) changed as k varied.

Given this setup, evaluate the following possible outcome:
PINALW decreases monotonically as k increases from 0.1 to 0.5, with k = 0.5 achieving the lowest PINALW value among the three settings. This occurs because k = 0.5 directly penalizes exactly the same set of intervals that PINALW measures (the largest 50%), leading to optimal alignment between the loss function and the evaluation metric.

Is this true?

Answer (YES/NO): NO